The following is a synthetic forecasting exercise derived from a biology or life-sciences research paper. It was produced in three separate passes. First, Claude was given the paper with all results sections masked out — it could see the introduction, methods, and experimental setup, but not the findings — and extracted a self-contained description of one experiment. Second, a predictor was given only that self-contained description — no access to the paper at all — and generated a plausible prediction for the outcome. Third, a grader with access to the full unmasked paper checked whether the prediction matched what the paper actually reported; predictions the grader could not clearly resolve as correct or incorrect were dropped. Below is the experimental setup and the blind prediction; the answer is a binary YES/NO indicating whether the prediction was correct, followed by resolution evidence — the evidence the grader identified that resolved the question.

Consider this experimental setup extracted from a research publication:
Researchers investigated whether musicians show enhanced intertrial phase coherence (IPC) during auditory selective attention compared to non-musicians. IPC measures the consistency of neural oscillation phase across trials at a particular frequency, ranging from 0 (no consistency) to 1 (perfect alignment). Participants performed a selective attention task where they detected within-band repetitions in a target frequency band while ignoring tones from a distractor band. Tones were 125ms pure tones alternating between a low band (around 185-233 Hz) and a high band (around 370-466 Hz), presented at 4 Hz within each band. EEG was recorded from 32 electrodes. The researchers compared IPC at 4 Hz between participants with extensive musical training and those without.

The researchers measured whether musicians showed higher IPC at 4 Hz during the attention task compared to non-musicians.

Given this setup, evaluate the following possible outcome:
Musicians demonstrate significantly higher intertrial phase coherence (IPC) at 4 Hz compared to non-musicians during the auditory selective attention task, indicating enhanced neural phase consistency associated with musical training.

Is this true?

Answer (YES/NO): NO